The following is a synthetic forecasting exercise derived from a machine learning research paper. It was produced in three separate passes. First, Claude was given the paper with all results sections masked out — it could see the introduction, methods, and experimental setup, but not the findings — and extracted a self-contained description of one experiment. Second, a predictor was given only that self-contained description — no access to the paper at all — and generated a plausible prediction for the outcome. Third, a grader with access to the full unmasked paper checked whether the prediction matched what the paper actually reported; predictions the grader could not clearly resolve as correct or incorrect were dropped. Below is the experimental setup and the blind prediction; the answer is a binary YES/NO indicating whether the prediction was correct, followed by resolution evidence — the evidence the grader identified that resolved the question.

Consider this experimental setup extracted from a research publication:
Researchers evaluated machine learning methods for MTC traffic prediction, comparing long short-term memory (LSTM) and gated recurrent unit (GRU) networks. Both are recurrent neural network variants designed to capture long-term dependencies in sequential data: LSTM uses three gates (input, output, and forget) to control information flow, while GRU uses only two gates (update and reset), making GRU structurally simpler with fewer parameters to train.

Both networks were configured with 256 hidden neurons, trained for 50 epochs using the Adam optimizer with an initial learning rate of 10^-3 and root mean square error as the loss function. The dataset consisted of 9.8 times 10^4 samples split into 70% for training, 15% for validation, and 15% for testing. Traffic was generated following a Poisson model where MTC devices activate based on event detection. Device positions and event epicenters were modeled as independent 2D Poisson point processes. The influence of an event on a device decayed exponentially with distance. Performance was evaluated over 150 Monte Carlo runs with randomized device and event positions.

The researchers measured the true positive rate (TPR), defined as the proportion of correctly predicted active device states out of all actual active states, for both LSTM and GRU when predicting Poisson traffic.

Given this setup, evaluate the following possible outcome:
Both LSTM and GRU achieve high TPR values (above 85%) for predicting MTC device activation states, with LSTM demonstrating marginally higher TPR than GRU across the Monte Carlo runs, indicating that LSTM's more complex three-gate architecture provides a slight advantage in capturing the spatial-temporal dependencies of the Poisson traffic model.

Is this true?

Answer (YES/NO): YES